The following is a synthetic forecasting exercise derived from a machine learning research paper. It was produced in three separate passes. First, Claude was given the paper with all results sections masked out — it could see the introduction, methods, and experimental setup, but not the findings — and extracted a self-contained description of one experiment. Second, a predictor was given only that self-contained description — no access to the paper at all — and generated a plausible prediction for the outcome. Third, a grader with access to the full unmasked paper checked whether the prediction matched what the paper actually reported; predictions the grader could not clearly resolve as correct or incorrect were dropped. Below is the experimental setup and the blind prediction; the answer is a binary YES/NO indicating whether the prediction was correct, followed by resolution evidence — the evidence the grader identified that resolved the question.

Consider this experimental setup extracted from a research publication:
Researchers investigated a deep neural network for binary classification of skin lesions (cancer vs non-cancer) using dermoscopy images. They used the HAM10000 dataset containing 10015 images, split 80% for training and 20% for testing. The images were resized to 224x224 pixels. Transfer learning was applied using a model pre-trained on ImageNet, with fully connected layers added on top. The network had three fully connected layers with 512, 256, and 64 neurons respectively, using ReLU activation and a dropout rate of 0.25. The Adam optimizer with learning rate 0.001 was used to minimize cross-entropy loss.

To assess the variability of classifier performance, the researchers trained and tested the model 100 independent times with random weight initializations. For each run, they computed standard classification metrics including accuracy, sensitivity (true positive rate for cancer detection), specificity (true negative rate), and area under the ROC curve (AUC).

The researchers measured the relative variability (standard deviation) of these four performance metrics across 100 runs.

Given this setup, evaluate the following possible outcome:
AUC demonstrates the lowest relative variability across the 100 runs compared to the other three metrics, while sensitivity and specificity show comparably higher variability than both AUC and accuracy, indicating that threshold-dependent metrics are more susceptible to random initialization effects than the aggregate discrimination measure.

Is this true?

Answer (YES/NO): YES